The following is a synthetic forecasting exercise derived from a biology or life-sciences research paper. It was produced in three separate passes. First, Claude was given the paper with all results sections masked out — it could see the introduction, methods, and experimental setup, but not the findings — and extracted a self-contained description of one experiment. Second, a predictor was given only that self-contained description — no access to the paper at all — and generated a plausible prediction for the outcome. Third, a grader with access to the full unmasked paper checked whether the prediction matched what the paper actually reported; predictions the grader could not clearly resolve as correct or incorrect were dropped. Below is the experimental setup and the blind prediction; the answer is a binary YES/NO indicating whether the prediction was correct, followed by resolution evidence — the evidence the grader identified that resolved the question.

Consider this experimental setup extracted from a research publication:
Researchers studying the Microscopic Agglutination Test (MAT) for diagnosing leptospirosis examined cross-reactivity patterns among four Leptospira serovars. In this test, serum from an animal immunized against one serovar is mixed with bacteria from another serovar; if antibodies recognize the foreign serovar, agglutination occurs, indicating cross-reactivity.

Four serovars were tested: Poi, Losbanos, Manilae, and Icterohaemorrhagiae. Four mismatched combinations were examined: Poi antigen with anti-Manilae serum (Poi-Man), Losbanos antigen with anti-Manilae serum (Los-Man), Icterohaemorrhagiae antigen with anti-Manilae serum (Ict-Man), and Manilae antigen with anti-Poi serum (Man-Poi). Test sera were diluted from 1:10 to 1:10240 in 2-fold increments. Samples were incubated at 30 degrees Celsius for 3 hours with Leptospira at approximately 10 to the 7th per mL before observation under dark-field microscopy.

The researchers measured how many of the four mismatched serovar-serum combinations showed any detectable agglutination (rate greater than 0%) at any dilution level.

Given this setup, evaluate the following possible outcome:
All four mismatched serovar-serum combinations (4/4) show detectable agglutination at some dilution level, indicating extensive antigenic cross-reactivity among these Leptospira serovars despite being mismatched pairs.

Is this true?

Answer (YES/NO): NO